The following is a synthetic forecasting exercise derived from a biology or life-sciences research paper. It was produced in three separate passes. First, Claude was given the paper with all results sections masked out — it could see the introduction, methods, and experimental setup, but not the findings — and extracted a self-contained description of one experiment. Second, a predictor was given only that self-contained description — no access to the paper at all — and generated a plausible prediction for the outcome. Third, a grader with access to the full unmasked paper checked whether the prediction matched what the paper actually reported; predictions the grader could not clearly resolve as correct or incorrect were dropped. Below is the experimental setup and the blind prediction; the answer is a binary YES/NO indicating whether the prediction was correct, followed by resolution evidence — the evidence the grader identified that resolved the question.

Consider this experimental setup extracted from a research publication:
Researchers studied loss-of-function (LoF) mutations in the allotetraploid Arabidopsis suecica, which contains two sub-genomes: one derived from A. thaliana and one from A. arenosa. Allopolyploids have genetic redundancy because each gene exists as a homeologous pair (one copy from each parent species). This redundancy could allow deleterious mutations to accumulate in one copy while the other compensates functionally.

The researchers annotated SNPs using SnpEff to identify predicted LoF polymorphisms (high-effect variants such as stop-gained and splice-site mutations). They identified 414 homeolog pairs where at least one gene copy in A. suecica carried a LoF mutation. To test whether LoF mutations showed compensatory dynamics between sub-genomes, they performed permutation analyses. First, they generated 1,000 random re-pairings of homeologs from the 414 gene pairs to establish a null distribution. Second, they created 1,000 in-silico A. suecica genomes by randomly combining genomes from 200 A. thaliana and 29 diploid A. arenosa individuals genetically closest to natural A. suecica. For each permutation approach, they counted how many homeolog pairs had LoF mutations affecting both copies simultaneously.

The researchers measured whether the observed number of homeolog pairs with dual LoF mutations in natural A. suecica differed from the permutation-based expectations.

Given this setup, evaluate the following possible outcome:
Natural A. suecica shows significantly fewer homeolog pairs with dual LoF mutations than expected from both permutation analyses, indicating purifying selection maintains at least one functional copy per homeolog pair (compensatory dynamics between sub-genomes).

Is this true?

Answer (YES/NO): YES